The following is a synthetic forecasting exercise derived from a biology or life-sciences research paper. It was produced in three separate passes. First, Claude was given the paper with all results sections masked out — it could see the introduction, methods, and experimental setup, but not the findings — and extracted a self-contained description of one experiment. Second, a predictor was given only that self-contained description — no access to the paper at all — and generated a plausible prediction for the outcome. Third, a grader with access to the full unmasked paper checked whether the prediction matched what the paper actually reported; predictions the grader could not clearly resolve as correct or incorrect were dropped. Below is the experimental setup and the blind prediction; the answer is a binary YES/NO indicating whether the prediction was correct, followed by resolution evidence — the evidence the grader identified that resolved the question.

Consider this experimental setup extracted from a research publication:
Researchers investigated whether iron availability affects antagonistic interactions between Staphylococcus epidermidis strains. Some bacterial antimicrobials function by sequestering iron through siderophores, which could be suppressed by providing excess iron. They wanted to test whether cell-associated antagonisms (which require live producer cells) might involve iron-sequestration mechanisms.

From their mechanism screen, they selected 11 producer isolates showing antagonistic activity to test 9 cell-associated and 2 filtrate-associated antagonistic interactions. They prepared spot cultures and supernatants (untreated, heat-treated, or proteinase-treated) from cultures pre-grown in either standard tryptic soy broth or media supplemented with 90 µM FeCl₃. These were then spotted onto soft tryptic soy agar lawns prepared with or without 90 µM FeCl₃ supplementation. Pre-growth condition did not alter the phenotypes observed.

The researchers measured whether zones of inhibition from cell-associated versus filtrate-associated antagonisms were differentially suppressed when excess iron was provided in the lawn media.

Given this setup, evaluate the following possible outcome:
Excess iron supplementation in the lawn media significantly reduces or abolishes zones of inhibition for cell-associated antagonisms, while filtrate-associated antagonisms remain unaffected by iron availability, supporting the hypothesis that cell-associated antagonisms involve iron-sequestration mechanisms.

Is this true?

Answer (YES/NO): NO